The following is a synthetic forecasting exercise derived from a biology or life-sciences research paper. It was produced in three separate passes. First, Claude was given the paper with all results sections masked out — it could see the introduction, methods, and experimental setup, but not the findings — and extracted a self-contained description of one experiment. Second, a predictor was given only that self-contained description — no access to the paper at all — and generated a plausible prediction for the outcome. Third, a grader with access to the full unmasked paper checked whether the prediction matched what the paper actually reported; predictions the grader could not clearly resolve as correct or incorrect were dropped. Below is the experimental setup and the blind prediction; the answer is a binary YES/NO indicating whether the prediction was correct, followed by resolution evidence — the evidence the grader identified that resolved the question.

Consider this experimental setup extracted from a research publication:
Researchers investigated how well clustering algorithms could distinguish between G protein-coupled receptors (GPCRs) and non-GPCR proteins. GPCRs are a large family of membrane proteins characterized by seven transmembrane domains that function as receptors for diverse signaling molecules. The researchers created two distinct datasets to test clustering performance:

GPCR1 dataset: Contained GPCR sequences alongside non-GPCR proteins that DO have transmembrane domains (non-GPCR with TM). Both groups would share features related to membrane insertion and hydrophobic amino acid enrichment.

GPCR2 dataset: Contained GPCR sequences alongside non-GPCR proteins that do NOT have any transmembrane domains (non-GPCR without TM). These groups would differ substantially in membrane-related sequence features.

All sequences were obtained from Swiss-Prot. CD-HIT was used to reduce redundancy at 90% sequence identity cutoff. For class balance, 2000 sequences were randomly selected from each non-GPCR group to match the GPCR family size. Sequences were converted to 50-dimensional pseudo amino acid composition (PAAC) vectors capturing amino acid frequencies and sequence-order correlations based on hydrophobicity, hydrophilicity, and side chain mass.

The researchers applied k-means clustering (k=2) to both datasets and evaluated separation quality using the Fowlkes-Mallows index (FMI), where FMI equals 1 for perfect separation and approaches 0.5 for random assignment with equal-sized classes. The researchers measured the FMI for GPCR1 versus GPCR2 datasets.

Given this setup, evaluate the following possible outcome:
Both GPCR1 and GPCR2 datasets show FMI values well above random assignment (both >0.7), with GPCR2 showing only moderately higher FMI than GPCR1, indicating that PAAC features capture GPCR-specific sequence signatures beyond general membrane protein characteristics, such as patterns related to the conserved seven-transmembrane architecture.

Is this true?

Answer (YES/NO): NO